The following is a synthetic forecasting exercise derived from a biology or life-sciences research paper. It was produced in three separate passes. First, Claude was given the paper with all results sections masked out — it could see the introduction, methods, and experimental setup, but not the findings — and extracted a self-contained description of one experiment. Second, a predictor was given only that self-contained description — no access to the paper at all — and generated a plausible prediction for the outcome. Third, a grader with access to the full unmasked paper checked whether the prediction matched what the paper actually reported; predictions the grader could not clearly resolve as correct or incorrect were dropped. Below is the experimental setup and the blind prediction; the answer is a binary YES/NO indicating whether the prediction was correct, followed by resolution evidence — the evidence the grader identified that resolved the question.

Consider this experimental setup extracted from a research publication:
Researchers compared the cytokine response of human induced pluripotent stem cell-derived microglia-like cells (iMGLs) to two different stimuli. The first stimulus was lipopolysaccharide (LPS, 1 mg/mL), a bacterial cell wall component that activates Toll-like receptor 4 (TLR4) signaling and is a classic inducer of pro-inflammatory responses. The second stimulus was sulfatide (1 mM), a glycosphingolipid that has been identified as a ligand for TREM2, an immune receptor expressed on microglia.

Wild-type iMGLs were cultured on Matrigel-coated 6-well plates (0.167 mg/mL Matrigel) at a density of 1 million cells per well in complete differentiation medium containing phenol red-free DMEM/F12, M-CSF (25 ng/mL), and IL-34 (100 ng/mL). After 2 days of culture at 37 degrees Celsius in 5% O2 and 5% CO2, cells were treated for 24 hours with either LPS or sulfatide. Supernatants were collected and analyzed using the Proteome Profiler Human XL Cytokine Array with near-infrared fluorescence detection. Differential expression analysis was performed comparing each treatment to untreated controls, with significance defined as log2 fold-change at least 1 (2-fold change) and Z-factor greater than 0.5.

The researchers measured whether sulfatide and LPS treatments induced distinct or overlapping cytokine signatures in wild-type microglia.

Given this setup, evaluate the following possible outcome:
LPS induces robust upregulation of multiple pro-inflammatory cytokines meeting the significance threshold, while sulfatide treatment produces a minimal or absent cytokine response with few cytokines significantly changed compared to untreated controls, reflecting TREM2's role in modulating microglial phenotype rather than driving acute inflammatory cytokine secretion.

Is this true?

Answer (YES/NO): NO